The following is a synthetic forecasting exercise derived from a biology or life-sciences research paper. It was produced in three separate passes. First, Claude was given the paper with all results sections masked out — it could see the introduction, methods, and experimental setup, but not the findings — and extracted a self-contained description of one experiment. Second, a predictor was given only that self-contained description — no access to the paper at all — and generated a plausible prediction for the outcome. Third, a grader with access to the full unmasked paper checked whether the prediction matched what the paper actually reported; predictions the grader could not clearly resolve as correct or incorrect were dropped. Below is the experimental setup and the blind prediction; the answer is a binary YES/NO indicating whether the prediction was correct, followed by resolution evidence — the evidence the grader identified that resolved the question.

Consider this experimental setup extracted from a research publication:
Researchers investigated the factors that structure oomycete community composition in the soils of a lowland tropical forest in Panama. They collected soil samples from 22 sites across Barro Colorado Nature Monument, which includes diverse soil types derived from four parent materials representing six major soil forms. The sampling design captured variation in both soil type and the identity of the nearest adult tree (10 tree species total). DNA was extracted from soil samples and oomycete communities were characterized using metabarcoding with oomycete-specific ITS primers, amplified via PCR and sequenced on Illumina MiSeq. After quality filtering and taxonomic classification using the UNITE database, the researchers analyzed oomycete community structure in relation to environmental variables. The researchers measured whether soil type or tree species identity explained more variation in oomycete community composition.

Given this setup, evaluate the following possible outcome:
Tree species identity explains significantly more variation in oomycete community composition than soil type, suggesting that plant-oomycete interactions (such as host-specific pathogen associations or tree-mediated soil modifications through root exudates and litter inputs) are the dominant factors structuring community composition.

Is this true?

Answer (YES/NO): NO